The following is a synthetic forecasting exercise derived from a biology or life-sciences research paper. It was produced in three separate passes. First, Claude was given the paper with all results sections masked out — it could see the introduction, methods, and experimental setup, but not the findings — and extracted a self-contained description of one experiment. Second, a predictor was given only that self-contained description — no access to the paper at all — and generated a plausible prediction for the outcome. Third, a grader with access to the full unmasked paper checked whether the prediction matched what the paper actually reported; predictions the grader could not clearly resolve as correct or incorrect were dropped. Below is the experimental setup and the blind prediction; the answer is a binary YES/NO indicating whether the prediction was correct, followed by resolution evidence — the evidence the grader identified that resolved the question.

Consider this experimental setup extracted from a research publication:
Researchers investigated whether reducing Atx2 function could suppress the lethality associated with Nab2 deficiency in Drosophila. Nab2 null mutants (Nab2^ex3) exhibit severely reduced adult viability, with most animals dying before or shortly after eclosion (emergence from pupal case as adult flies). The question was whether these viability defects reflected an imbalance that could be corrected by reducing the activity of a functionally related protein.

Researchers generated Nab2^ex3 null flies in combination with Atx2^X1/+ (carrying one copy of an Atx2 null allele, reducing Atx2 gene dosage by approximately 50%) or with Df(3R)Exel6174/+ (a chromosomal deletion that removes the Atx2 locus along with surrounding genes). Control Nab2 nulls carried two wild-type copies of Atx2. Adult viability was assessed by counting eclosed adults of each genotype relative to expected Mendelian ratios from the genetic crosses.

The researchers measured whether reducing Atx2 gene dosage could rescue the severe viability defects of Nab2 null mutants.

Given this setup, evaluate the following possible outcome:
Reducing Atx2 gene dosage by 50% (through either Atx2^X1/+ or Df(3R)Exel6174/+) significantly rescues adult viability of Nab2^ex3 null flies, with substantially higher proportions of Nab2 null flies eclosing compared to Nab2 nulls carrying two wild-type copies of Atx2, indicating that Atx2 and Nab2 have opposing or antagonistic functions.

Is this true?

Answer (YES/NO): YES